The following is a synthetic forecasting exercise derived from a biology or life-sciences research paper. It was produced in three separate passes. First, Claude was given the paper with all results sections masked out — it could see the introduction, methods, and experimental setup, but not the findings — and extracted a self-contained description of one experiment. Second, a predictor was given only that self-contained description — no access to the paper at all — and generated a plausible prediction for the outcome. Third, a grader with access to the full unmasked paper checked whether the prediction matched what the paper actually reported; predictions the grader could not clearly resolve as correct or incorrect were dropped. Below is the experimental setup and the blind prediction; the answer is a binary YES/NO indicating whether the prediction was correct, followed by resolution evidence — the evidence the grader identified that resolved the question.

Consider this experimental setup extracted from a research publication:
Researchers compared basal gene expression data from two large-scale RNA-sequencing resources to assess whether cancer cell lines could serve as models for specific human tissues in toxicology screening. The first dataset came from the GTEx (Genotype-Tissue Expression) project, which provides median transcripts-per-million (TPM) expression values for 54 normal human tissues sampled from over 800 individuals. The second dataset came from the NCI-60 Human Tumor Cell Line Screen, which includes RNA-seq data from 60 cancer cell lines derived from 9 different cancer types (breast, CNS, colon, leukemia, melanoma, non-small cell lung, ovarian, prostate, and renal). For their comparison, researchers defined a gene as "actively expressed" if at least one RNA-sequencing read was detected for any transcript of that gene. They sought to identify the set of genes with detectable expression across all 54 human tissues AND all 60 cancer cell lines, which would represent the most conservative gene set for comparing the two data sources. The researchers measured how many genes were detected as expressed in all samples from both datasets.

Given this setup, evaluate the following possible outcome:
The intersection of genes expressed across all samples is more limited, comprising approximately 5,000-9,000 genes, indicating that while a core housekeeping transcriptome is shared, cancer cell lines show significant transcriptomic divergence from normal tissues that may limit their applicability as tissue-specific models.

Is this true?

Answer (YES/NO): NO